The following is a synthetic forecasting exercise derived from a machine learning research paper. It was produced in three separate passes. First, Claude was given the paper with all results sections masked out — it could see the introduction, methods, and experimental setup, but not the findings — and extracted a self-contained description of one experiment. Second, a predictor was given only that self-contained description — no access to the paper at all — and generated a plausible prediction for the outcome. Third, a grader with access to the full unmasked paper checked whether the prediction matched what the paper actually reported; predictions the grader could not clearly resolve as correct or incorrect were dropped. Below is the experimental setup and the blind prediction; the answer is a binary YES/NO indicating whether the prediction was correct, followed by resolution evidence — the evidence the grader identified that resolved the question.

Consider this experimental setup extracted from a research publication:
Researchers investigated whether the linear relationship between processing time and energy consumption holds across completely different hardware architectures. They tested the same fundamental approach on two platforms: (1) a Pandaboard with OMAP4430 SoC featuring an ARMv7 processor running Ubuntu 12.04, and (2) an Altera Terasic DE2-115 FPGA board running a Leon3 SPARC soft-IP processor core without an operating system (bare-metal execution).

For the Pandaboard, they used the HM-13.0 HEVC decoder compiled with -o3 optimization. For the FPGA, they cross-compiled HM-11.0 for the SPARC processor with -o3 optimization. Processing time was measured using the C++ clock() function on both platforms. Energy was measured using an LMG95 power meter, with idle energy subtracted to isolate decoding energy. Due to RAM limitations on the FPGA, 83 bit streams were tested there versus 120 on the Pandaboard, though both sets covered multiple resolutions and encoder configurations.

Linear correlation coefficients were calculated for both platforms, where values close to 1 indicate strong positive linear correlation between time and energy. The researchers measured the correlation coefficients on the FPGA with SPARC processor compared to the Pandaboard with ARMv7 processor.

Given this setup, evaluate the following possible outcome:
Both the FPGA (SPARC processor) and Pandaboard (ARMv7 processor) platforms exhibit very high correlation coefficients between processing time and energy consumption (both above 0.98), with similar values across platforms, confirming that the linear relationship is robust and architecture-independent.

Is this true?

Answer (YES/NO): YES